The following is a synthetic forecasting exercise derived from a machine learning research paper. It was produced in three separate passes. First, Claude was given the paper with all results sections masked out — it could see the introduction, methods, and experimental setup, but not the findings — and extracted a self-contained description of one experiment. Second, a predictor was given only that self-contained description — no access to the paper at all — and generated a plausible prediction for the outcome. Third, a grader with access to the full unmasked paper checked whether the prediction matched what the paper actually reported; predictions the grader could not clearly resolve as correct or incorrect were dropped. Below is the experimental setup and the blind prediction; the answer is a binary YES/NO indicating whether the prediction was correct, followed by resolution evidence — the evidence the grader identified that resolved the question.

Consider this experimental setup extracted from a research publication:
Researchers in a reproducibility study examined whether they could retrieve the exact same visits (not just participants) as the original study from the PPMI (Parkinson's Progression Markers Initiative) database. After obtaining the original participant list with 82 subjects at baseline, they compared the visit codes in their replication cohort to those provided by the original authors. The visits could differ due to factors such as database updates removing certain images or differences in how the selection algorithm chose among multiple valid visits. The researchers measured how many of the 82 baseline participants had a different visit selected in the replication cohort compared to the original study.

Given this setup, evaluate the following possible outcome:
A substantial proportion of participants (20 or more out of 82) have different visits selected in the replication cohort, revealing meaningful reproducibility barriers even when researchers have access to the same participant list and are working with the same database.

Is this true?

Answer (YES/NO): NO